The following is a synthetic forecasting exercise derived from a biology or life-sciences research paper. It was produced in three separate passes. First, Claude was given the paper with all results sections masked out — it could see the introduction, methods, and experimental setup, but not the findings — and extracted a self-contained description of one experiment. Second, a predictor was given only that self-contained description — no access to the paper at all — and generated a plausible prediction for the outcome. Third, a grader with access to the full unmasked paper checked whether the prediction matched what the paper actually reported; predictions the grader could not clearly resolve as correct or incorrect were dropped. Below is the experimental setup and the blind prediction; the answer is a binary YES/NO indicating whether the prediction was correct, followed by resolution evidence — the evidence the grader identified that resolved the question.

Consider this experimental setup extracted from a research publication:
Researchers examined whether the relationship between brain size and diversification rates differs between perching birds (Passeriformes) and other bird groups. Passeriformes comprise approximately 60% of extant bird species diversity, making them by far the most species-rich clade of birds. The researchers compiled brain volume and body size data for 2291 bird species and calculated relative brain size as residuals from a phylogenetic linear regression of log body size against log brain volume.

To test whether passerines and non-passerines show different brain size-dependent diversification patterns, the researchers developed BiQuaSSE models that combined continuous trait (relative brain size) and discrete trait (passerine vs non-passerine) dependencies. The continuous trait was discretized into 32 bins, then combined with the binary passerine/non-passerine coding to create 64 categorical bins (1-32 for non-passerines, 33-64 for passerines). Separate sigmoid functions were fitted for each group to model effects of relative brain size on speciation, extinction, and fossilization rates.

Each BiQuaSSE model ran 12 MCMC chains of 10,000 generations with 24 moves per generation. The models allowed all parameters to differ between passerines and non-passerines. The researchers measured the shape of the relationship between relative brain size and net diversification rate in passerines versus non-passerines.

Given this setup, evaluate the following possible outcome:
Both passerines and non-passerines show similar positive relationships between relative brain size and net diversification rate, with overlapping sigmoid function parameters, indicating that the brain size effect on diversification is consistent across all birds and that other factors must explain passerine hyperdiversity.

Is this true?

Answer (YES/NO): NO